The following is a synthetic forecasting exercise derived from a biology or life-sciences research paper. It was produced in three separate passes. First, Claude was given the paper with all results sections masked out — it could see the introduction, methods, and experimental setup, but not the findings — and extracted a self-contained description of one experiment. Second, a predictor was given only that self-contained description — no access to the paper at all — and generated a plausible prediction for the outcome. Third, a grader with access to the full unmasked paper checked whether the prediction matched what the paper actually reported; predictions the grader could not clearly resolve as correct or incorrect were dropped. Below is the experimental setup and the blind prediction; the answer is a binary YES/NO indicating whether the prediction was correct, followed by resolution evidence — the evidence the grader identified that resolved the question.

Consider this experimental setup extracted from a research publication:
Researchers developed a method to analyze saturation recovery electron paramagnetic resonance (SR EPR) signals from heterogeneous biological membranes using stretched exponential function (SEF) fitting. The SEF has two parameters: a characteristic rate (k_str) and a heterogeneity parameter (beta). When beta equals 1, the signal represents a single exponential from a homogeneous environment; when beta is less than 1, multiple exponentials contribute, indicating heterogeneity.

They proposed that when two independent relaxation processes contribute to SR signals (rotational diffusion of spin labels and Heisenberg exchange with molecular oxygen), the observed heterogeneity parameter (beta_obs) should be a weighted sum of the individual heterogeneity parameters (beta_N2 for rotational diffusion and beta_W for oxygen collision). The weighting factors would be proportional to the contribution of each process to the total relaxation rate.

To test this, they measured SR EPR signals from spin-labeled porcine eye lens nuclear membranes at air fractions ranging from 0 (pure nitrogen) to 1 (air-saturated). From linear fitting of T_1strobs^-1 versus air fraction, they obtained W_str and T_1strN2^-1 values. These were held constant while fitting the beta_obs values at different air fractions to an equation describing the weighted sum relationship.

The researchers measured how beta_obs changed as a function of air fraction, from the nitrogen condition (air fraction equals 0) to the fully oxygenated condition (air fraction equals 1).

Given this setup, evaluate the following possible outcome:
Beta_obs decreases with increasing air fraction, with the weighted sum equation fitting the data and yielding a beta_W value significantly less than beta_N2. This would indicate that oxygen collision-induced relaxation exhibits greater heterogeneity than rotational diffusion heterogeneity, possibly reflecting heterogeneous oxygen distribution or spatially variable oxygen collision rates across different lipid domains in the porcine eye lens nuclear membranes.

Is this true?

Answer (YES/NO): YES